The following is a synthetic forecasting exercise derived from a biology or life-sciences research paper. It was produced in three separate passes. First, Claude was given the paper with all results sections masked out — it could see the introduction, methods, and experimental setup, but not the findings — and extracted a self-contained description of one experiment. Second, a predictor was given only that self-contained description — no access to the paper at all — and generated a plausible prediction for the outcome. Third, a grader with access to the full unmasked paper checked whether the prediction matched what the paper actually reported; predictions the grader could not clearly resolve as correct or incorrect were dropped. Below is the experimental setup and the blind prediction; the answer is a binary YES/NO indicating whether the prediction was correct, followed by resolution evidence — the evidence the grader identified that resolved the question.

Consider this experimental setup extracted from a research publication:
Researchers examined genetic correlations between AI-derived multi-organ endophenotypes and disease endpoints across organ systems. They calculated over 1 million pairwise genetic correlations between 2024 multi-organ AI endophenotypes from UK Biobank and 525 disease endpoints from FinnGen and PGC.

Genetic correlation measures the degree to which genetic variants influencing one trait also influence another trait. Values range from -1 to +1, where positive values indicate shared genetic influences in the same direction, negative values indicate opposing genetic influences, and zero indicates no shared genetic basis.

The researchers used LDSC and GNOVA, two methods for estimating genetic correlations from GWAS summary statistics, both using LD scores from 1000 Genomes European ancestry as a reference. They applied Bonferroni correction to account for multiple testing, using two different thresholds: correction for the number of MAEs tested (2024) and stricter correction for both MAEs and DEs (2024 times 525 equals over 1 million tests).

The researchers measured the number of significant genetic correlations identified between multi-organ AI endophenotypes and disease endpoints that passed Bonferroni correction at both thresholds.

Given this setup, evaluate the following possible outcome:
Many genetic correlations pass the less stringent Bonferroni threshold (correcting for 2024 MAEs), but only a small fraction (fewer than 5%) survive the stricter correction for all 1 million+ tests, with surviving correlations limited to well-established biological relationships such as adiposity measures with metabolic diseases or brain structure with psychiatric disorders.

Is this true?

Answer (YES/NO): NO